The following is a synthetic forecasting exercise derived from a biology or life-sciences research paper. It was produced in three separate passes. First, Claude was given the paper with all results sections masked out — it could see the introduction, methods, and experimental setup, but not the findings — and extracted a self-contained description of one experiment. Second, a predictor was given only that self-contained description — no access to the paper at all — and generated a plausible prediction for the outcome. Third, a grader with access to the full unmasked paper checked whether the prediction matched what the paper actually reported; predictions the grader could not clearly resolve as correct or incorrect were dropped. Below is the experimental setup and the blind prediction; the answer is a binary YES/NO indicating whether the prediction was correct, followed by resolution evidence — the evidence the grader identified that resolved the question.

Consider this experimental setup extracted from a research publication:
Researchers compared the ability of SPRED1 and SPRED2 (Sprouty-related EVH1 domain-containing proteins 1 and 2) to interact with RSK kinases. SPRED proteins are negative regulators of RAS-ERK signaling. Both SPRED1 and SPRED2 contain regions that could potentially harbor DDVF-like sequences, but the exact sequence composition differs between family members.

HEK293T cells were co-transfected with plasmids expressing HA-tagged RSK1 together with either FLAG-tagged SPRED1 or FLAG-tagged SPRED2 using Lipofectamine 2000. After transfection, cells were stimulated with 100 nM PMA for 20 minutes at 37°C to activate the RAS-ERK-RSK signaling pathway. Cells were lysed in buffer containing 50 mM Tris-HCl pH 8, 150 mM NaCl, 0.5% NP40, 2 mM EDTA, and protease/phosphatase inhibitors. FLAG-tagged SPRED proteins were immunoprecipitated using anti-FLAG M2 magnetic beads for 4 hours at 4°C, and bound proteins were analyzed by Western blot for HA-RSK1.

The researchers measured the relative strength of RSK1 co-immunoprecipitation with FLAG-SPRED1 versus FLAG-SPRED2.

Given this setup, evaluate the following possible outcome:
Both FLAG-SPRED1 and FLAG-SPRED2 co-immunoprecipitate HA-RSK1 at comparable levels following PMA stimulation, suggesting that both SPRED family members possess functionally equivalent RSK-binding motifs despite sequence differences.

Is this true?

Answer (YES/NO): NO